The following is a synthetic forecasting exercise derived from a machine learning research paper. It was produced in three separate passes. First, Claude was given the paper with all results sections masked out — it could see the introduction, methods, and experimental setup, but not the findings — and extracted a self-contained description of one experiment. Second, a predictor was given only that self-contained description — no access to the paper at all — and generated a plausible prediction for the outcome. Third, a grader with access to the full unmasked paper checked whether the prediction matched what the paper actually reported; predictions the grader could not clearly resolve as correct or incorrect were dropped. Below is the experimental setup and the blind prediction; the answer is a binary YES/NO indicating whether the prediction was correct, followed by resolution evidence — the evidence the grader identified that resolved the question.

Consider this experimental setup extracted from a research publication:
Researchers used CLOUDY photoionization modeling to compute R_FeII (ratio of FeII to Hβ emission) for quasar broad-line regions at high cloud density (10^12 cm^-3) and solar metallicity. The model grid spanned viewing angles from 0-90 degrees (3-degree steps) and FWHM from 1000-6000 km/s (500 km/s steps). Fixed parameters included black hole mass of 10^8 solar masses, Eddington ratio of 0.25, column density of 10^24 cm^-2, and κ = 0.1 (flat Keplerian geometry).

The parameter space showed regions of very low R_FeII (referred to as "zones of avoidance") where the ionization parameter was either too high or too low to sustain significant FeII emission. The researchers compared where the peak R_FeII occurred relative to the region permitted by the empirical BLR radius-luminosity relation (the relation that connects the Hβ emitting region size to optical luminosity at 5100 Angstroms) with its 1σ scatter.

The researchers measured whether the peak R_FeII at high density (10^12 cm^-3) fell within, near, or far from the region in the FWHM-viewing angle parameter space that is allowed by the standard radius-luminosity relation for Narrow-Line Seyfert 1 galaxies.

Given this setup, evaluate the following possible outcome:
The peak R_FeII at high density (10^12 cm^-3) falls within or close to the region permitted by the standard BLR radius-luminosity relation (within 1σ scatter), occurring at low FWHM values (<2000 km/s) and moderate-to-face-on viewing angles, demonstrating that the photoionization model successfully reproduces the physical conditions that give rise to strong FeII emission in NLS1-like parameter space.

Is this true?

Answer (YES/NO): NO